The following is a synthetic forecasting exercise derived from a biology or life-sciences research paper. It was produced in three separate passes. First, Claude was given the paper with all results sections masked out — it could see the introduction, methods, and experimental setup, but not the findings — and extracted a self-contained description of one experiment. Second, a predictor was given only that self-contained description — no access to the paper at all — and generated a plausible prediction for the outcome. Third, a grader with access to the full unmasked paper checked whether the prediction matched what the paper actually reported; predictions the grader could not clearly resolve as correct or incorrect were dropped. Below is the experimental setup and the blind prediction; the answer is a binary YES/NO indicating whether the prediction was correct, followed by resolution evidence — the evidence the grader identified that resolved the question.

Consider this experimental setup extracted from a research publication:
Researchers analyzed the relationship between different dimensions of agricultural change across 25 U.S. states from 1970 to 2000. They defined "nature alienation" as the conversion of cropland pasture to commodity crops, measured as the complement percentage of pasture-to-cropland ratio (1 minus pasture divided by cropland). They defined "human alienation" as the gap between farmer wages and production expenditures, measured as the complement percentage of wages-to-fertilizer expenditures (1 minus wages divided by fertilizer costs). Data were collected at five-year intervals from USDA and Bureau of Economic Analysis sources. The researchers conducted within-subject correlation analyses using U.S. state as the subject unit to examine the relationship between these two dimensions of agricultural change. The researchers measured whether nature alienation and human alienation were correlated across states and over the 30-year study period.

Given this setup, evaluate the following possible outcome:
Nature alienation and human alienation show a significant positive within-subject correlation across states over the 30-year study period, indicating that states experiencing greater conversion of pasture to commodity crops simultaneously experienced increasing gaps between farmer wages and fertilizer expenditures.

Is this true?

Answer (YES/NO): NO